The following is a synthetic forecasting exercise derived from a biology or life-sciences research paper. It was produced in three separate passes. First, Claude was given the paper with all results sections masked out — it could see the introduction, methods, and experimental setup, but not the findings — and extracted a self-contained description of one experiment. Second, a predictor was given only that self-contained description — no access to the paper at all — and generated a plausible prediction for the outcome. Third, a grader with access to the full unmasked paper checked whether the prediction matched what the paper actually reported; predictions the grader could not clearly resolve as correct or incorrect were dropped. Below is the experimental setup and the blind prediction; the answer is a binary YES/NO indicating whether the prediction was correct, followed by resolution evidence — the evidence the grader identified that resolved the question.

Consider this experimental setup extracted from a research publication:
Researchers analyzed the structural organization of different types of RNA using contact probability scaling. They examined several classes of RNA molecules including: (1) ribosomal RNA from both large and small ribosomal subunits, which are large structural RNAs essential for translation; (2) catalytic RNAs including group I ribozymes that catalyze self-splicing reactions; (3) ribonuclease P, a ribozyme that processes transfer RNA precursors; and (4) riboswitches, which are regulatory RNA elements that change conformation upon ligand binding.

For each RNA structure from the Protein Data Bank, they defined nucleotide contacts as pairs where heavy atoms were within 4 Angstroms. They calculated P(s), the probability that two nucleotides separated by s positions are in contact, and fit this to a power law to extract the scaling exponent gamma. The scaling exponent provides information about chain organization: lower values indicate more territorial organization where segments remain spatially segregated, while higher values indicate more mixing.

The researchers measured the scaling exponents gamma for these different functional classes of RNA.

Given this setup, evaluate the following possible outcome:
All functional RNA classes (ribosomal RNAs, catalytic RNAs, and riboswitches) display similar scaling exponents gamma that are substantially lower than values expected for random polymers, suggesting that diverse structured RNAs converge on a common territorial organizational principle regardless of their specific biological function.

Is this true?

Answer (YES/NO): NO